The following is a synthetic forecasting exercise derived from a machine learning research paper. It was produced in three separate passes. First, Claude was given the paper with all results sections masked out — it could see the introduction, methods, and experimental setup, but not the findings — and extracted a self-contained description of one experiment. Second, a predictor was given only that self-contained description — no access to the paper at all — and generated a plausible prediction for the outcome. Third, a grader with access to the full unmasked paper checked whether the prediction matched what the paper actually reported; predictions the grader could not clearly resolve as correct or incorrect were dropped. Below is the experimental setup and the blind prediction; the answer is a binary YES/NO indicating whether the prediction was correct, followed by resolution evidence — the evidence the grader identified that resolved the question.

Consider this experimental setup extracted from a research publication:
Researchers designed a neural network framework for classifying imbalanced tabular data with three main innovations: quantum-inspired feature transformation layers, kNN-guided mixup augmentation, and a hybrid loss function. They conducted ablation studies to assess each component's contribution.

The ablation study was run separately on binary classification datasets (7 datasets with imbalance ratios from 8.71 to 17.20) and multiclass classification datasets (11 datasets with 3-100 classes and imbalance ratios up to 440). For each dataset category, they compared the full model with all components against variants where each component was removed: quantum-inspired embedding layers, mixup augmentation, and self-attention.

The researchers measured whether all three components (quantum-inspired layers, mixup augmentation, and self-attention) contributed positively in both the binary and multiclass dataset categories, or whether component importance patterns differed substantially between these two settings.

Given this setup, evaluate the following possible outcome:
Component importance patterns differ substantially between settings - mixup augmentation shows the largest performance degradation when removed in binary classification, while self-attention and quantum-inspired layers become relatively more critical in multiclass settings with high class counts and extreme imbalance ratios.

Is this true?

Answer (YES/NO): NO